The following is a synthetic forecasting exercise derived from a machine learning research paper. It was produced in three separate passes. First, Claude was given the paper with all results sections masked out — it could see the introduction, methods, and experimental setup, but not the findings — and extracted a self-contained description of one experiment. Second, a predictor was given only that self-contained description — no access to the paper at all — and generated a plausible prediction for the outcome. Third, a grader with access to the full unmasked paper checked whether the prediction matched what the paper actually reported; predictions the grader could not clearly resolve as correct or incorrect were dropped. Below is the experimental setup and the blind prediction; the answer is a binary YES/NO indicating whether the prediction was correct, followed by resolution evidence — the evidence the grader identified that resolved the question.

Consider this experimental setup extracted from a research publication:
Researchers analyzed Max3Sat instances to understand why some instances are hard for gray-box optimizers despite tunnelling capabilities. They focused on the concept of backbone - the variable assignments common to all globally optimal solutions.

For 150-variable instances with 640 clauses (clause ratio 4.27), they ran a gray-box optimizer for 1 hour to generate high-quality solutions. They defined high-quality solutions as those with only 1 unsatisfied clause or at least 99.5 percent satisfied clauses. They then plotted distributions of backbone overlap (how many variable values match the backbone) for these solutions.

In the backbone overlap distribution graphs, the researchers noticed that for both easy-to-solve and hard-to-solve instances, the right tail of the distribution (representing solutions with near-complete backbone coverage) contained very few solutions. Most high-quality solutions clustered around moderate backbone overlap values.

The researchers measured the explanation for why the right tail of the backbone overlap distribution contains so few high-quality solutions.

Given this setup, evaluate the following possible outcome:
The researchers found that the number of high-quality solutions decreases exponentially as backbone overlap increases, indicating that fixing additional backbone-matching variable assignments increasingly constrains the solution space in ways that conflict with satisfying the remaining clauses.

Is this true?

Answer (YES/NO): NO